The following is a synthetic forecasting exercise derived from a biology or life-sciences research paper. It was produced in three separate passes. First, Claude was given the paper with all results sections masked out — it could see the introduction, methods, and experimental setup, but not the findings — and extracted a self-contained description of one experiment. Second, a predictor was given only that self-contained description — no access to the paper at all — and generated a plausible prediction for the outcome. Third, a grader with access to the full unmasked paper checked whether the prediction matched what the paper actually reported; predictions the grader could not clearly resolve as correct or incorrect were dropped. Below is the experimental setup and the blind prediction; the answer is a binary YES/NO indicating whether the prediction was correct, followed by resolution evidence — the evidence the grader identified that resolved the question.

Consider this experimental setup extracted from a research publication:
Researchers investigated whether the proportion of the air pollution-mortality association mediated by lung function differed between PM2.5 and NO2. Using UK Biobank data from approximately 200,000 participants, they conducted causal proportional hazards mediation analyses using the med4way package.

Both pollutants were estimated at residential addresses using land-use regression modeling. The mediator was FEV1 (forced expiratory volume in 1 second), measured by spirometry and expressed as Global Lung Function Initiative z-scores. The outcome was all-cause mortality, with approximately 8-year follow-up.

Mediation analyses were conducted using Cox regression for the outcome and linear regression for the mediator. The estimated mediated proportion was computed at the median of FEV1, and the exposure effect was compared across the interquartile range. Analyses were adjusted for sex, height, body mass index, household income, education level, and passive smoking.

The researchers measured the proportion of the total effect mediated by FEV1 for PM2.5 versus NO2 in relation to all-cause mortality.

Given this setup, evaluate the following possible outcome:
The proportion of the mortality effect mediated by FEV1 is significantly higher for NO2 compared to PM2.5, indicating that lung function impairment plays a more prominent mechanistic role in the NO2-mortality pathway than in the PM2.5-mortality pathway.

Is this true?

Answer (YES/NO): NO